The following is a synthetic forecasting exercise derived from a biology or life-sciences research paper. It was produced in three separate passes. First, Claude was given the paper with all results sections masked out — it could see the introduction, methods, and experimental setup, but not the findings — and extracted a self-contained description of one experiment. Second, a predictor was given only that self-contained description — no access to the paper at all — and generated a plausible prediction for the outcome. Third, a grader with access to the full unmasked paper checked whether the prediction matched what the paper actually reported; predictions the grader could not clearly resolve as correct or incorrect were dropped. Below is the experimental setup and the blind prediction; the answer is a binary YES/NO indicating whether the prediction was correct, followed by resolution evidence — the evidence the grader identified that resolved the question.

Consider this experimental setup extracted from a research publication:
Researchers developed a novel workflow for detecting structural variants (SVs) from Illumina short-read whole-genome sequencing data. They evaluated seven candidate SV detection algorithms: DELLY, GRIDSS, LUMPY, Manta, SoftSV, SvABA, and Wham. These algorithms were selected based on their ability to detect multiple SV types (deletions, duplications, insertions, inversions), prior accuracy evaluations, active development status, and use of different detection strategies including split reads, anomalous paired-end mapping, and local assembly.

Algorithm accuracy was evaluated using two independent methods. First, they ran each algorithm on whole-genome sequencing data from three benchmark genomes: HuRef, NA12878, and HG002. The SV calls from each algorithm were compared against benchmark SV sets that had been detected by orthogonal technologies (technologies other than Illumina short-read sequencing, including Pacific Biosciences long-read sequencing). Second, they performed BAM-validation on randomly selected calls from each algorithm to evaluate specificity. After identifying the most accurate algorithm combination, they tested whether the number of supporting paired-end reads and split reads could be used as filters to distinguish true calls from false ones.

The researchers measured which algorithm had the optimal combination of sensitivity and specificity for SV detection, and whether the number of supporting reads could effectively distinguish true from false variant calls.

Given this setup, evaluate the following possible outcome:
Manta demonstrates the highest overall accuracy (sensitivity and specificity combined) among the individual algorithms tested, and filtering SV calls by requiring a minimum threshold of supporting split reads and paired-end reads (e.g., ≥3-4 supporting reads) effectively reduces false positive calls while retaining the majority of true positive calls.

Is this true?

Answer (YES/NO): NO